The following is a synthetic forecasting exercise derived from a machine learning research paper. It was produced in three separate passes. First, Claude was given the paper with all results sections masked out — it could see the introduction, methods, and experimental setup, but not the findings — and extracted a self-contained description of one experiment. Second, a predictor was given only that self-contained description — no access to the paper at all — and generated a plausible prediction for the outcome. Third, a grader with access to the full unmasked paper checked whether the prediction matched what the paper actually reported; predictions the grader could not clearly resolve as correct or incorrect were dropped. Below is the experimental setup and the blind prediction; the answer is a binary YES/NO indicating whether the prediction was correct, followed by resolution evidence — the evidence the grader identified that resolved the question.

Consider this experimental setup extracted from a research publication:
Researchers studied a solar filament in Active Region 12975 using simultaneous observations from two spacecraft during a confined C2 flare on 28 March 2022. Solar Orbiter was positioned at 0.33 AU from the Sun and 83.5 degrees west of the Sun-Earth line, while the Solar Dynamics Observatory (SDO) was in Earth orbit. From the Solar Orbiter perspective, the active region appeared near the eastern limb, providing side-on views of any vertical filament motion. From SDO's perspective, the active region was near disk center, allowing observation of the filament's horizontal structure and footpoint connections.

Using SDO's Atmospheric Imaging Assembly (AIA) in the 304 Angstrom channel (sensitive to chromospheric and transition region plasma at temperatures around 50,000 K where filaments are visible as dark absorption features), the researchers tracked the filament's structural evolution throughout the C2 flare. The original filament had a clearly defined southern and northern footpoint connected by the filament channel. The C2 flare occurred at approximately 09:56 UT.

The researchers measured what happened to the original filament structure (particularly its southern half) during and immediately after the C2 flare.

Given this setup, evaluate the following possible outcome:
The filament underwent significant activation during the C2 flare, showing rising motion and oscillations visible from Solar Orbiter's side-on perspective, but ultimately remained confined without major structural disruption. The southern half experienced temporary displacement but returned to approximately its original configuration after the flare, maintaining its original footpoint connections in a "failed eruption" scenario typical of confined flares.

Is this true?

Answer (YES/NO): NO